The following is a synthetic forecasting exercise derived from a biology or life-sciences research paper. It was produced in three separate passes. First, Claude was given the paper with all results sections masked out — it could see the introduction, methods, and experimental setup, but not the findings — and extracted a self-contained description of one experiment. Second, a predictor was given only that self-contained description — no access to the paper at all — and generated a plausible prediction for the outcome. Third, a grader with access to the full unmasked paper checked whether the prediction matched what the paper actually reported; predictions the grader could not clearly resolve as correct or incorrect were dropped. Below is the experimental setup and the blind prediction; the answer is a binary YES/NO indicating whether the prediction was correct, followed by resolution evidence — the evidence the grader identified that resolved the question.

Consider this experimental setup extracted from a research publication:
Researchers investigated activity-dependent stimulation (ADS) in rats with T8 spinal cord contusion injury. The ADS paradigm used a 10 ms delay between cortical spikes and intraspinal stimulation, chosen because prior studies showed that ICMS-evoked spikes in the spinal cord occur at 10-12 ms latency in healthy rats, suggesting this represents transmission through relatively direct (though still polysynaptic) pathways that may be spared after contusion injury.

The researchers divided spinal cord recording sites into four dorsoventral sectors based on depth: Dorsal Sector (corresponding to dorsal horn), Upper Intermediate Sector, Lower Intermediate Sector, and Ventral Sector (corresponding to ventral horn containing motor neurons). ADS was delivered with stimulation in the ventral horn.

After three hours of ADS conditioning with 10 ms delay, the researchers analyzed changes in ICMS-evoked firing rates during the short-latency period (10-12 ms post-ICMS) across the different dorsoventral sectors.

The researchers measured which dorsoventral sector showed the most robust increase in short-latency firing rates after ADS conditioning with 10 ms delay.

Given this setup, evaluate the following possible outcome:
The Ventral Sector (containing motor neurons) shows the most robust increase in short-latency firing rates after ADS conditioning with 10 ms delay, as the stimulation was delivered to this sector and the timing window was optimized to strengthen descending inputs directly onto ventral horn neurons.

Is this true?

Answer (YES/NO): NO